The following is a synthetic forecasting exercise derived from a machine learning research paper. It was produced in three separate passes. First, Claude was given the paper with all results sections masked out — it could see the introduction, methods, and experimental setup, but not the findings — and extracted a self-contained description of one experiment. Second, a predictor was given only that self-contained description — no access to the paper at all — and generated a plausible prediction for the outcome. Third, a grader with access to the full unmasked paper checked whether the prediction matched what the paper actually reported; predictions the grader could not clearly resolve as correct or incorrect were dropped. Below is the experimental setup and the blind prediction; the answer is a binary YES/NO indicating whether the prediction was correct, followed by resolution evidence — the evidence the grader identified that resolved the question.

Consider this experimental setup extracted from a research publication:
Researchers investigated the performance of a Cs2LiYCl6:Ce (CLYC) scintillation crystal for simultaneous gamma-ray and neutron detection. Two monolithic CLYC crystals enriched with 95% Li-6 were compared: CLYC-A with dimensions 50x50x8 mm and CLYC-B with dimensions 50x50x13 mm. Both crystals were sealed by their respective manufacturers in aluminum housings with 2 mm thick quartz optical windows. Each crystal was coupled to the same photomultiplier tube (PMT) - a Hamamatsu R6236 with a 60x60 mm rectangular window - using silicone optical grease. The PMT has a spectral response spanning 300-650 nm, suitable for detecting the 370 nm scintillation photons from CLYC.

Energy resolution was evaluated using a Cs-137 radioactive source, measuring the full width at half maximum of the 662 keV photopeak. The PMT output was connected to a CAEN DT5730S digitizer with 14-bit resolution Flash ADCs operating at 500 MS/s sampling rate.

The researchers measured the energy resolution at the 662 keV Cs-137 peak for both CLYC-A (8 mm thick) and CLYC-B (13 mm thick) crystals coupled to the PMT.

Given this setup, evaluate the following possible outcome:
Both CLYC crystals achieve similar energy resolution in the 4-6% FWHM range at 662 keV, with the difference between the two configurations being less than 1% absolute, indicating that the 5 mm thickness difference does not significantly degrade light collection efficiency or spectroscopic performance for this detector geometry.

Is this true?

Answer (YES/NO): NO